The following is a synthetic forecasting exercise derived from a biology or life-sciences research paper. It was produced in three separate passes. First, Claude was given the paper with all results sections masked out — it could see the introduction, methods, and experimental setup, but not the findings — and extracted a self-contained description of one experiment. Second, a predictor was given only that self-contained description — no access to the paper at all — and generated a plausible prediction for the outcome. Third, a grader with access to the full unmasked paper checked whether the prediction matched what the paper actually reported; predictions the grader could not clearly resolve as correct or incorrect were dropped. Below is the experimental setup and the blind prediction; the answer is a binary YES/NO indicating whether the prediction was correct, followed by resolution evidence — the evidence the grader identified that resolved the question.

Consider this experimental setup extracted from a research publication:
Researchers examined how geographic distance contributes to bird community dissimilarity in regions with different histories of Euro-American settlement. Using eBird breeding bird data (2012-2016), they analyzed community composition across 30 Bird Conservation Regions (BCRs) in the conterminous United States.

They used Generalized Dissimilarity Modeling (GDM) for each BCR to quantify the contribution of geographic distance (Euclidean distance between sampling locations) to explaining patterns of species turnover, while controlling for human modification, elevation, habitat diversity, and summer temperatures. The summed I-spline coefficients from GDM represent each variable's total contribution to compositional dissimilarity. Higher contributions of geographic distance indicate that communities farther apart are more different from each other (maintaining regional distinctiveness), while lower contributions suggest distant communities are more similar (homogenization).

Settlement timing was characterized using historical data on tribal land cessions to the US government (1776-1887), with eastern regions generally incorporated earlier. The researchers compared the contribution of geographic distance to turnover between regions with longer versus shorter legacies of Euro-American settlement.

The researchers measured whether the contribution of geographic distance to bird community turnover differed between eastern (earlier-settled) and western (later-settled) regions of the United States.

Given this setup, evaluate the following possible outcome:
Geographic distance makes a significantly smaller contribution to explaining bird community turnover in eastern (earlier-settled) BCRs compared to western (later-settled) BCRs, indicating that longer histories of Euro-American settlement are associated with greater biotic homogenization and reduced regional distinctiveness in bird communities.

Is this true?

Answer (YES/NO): NO